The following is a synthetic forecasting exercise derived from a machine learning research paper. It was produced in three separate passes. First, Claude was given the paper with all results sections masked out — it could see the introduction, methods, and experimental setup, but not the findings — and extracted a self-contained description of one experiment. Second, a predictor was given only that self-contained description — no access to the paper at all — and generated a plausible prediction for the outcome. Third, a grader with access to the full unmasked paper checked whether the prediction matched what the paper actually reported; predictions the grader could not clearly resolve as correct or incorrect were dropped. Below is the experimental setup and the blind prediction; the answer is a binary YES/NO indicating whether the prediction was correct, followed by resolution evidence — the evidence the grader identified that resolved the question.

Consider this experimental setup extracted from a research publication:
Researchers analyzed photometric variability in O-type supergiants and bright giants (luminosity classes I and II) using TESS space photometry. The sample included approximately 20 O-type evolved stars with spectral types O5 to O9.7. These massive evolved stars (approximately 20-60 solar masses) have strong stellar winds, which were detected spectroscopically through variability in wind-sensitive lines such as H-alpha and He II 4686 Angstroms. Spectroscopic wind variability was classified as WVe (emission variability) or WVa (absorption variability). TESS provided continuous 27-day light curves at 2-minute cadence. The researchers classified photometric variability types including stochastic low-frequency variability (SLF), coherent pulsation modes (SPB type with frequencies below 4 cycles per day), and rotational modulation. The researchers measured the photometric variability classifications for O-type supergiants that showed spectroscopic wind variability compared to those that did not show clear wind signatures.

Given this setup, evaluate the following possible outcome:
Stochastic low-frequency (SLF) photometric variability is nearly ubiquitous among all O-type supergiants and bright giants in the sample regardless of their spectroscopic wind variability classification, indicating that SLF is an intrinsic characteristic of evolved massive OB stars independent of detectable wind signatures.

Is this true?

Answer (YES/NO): YES